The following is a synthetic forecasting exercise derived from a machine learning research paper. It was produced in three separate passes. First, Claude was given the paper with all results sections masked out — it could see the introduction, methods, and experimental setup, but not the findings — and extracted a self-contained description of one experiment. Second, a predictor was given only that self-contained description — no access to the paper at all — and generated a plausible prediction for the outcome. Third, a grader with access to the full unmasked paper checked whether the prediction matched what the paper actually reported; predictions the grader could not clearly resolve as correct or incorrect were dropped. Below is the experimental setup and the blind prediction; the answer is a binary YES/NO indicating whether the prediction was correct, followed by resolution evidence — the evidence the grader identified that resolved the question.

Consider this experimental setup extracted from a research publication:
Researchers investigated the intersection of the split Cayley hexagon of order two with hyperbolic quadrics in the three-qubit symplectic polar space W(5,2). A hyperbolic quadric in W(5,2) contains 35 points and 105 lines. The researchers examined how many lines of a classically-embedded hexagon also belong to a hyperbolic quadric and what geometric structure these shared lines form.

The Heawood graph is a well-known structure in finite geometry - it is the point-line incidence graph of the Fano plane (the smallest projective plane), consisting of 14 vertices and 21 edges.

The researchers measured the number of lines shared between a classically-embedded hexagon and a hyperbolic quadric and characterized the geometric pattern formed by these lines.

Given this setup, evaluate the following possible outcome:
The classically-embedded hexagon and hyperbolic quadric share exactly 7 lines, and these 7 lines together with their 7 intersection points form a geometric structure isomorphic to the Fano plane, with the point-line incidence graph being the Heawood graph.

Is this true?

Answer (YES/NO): NO